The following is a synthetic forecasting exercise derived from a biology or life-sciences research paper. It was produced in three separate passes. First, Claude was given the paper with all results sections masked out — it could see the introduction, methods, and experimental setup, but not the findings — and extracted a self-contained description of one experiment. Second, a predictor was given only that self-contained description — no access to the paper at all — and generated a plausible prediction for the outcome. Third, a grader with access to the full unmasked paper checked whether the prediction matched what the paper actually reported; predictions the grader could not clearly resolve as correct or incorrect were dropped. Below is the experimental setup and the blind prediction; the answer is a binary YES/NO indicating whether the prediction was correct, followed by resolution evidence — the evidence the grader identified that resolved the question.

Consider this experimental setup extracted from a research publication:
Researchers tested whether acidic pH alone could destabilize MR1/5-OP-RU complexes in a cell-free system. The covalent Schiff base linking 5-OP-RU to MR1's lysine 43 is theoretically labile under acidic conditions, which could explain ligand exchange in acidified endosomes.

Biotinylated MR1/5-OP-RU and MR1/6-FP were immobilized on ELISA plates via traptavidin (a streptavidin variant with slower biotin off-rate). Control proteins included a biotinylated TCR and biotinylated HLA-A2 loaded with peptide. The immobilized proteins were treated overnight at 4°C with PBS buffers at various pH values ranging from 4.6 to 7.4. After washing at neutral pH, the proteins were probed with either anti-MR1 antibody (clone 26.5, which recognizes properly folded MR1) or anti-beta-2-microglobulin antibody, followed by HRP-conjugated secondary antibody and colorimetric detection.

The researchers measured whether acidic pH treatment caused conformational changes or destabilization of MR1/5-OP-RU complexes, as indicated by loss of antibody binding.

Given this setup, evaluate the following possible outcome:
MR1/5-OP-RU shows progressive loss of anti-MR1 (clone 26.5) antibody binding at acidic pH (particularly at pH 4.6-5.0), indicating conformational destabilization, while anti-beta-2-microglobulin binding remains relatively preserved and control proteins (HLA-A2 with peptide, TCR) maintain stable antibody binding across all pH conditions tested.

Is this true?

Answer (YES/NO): NO